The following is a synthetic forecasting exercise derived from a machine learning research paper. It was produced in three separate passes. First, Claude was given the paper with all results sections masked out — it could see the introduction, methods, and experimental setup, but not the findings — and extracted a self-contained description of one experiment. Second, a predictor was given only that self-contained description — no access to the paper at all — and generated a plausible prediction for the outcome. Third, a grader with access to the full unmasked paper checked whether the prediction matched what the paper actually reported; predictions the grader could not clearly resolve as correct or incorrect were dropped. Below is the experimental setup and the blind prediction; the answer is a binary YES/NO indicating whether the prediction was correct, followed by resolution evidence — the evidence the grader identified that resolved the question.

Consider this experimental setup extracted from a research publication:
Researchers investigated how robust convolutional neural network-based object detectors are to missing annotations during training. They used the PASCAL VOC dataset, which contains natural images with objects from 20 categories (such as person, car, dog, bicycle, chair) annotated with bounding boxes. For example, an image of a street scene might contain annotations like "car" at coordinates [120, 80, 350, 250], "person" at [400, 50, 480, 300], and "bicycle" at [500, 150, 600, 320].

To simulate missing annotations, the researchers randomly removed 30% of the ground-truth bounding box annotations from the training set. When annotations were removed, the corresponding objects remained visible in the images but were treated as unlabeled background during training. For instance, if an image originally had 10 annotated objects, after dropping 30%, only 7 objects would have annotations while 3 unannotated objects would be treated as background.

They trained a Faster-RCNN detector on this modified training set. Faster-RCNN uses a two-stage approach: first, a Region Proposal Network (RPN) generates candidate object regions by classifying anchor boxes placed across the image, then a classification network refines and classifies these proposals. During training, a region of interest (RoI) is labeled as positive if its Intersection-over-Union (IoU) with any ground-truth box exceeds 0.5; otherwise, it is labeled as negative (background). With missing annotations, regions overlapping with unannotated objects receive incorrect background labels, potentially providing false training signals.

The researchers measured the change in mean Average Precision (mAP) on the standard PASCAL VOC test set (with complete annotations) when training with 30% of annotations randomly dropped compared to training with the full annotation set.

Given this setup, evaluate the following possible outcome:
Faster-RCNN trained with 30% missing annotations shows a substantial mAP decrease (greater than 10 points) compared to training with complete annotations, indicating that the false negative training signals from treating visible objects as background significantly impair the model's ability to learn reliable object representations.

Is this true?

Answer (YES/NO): NO